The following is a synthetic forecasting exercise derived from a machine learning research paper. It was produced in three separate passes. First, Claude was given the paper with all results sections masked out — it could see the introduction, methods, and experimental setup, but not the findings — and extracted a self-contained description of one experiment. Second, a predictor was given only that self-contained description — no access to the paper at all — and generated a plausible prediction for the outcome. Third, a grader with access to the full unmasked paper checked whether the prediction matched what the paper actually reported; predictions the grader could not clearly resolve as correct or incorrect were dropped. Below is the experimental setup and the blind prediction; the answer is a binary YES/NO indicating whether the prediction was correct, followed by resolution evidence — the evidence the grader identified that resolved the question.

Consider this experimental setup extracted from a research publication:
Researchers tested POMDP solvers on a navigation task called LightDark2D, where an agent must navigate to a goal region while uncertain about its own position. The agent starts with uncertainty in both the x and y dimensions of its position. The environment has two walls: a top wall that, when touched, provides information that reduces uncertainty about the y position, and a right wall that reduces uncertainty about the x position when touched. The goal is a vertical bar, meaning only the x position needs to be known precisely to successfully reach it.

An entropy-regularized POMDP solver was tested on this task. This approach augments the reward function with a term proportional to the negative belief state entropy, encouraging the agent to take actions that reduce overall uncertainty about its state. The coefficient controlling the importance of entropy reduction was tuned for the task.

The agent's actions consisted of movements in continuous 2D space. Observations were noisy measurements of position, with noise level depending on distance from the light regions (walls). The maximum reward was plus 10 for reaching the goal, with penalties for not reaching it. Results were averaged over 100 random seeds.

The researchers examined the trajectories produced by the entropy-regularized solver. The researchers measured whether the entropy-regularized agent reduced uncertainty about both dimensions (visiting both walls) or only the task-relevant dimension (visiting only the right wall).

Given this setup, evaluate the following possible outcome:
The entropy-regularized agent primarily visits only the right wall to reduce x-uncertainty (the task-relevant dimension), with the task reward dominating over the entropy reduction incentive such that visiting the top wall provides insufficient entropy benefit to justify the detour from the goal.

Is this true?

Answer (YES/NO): NO